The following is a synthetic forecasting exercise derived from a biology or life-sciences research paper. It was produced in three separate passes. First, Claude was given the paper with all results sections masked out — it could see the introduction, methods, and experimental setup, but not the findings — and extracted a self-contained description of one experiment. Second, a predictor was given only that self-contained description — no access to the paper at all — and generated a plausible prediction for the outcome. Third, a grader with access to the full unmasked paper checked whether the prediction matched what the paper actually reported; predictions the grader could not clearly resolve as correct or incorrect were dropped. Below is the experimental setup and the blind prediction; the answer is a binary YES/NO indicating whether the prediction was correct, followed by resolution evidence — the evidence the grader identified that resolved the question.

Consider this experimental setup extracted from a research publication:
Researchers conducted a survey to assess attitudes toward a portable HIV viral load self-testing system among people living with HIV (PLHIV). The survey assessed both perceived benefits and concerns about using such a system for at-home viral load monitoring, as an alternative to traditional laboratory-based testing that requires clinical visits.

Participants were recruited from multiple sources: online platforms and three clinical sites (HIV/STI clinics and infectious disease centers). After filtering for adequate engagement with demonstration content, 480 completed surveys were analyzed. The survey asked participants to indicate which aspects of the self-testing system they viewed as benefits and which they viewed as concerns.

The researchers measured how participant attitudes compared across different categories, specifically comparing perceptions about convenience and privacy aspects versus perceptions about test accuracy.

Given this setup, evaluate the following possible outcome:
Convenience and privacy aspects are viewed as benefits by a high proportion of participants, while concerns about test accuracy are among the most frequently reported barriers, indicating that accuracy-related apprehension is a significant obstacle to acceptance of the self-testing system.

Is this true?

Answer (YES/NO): YES